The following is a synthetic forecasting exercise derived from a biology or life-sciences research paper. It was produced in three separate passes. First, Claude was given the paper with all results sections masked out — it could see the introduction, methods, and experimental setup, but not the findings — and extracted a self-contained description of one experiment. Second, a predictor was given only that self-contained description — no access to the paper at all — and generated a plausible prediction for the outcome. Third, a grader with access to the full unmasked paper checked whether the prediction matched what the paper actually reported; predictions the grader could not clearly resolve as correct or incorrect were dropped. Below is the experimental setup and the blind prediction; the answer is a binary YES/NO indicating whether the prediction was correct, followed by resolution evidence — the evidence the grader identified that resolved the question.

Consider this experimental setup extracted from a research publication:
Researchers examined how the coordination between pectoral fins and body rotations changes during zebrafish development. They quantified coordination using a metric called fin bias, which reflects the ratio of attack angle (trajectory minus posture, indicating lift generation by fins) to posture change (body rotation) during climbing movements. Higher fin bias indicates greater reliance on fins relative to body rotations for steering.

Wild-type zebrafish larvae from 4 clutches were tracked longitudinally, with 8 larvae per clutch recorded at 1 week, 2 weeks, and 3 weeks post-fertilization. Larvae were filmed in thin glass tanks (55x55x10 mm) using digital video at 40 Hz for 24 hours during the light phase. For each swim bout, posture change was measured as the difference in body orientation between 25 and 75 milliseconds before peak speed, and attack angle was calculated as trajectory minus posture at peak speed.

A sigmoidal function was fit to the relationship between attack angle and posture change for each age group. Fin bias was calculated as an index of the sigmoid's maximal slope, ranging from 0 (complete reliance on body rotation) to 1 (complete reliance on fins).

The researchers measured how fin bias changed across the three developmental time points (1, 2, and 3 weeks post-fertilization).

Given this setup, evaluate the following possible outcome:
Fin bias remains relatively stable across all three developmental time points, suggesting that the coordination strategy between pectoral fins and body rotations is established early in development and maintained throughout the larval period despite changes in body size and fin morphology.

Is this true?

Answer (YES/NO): NO